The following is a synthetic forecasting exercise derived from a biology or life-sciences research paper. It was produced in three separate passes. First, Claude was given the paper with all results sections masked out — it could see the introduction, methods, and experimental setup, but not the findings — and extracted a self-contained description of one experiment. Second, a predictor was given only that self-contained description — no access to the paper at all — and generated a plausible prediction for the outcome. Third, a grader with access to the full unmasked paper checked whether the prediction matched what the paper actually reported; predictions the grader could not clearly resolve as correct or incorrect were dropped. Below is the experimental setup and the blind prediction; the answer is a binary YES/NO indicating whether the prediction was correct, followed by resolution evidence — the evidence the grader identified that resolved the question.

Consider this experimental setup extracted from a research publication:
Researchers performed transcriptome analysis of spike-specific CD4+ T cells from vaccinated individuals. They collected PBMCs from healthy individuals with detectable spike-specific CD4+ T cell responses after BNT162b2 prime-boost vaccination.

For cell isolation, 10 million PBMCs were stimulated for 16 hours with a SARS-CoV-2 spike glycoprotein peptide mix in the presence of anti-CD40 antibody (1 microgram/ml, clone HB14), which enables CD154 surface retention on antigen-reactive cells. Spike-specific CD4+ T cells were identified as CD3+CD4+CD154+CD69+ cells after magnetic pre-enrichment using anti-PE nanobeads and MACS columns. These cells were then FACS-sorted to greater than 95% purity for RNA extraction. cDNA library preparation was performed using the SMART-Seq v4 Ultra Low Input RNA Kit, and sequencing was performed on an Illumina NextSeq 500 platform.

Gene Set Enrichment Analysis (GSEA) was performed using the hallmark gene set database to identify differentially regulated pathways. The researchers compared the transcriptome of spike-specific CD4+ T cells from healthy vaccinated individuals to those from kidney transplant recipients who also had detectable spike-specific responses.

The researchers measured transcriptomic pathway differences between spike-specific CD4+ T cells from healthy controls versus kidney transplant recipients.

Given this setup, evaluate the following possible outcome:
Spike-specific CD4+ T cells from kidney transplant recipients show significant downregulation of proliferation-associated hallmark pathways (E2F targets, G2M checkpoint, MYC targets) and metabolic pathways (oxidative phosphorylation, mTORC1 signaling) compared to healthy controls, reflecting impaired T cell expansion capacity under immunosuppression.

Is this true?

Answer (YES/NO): NO